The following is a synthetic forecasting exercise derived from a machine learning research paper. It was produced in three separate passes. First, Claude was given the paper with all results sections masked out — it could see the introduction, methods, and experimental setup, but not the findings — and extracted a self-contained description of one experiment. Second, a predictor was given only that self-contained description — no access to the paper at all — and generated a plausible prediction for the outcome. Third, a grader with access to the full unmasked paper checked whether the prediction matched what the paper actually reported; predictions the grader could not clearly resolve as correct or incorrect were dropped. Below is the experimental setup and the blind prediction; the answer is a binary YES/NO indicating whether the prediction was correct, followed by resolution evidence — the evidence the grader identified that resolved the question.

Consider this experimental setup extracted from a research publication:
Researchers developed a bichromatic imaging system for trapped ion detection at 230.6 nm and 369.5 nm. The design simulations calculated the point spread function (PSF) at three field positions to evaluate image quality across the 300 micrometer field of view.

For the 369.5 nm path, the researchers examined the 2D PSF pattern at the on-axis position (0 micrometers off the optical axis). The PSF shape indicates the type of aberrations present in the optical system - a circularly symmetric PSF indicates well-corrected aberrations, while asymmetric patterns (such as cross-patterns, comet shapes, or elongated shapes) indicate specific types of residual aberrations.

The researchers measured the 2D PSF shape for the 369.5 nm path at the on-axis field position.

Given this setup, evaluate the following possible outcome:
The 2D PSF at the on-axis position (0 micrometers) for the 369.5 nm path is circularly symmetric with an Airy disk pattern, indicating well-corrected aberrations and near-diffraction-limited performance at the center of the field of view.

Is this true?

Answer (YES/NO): NO